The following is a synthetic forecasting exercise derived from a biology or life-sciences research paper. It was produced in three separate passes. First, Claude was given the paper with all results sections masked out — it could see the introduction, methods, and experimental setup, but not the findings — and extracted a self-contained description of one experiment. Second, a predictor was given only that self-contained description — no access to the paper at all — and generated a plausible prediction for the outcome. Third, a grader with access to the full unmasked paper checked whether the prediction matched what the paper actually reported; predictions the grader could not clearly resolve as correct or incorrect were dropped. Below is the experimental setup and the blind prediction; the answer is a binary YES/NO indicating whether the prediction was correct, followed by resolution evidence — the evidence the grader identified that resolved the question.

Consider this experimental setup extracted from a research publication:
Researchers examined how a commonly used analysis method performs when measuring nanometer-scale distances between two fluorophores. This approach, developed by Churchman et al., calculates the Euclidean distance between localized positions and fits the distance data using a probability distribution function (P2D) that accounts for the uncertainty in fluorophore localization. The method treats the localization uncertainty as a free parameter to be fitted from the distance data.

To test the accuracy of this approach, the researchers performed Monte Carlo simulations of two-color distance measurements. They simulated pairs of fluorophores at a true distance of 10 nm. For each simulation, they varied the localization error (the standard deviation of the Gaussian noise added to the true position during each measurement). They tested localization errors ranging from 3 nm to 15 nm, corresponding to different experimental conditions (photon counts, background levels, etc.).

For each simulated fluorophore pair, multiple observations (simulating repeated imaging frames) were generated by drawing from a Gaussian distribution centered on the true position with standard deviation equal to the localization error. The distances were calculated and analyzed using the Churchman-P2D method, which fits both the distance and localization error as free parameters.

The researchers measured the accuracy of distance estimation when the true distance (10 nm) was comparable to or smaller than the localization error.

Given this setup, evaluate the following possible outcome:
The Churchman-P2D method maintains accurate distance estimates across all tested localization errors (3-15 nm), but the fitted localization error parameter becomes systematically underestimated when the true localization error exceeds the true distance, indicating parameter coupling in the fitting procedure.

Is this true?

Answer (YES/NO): NO